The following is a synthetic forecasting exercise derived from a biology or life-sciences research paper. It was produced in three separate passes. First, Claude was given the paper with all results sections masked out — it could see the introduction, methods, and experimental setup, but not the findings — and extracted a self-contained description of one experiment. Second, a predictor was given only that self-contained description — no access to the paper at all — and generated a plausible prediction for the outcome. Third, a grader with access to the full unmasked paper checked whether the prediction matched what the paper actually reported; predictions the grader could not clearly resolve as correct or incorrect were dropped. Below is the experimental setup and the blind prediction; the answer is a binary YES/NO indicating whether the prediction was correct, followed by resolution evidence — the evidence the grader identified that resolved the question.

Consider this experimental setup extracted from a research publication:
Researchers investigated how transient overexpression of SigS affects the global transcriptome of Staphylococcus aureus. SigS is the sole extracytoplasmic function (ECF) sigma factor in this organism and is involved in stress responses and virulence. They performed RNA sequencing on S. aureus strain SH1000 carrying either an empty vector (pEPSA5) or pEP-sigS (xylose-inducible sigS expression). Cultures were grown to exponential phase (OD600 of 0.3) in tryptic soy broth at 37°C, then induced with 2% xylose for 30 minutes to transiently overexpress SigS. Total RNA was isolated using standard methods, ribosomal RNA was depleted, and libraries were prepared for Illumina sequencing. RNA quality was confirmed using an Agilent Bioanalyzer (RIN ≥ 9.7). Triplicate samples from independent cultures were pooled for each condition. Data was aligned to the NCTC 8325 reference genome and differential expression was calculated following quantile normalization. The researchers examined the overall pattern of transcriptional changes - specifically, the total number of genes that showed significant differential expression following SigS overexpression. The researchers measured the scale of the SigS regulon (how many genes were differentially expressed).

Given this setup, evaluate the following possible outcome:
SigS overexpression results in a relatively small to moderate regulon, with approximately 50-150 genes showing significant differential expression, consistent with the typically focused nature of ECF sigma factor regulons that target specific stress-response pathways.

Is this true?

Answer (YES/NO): YES